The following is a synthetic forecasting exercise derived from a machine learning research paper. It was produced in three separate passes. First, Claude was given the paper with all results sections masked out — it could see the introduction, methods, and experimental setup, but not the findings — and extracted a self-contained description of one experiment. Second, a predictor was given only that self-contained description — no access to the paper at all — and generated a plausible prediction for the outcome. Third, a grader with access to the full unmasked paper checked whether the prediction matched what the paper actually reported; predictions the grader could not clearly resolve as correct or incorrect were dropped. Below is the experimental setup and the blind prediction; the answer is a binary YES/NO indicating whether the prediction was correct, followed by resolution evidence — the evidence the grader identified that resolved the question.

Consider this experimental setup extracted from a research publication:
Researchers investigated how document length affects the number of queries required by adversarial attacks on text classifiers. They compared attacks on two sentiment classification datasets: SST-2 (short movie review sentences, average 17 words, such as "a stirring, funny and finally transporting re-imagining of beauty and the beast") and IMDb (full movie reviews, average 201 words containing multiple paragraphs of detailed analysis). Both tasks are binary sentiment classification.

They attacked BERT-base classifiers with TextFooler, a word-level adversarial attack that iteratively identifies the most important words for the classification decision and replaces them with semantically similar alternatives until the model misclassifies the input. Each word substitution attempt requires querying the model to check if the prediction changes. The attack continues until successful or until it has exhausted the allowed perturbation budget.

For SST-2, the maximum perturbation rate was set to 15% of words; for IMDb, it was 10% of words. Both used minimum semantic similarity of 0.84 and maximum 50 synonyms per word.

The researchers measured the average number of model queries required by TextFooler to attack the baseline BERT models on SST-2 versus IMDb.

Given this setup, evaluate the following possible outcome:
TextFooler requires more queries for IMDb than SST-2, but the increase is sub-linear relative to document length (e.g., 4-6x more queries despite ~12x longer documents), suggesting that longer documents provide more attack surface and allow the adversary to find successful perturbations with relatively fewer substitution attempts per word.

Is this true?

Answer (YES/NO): NO